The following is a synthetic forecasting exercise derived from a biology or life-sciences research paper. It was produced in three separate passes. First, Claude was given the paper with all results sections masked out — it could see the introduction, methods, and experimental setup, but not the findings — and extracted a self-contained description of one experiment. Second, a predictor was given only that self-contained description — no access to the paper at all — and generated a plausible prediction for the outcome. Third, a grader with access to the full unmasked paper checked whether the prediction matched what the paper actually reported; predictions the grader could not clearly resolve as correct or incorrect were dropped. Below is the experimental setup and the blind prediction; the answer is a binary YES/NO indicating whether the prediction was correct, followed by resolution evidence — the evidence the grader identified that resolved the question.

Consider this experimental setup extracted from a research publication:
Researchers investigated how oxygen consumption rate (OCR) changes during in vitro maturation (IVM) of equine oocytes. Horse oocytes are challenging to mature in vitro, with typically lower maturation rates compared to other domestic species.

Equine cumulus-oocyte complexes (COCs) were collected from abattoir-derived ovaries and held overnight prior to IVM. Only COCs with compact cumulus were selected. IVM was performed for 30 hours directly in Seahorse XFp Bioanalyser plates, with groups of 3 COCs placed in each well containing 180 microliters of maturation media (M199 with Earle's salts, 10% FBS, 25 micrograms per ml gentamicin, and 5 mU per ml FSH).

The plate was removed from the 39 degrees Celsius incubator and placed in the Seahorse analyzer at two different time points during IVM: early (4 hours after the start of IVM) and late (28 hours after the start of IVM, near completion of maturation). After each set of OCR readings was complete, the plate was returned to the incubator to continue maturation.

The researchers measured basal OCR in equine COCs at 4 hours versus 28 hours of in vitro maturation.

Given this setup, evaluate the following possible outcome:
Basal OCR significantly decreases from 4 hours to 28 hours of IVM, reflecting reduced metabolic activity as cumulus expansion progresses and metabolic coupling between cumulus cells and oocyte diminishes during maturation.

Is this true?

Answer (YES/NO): NO